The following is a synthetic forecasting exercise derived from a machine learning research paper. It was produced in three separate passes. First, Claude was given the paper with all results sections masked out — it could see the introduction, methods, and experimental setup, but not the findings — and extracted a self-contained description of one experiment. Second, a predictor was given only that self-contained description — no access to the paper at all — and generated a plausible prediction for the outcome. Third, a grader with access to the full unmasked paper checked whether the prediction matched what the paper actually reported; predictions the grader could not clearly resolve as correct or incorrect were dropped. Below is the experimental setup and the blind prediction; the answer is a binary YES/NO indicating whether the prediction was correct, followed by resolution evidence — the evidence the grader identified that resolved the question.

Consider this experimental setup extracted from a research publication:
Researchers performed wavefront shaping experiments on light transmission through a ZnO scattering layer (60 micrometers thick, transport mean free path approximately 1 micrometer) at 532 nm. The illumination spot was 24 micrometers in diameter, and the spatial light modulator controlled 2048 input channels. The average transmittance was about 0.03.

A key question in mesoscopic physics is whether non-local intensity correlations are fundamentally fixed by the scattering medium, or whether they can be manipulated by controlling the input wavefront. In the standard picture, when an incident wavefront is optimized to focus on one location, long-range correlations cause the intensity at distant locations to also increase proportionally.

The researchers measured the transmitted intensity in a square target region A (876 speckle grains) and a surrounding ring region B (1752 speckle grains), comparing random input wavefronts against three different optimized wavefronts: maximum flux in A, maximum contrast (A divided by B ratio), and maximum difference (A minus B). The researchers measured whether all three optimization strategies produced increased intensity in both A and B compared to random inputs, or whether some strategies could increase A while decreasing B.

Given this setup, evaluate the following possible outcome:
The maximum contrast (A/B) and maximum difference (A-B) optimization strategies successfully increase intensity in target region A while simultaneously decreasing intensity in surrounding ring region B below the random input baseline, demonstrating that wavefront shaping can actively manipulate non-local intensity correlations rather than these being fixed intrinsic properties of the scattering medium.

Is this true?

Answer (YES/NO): NO